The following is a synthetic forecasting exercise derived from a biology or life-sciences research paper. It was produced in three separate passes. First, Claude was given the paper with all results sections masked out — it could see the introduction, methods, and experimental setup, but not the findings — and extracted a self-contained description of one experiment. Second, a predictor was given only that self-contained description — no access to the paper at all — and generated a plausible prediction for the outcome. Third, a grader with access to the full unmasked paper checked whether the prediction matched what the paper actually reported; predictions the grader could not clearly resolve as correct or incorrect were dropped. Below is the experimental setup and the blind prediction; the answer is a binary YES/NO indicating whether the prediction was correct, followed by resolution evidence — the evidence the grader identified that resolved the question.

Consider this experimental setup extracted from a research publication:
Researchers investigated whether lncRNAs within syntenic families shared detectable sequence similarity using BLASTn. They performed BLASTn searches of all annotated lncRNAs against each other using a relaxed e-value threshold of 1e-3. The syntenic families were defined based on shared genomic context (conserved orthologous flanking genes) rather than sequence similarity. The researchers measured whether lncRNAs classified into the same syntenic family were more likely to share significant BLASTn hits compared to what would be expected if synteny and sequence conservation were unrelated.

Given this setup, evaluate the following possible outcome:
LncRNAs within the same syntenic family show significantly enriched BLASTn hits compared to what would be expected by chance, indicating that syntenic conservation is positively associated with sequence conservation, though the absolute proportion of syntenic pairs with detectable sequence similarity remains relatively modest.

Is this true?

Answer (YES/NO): YES